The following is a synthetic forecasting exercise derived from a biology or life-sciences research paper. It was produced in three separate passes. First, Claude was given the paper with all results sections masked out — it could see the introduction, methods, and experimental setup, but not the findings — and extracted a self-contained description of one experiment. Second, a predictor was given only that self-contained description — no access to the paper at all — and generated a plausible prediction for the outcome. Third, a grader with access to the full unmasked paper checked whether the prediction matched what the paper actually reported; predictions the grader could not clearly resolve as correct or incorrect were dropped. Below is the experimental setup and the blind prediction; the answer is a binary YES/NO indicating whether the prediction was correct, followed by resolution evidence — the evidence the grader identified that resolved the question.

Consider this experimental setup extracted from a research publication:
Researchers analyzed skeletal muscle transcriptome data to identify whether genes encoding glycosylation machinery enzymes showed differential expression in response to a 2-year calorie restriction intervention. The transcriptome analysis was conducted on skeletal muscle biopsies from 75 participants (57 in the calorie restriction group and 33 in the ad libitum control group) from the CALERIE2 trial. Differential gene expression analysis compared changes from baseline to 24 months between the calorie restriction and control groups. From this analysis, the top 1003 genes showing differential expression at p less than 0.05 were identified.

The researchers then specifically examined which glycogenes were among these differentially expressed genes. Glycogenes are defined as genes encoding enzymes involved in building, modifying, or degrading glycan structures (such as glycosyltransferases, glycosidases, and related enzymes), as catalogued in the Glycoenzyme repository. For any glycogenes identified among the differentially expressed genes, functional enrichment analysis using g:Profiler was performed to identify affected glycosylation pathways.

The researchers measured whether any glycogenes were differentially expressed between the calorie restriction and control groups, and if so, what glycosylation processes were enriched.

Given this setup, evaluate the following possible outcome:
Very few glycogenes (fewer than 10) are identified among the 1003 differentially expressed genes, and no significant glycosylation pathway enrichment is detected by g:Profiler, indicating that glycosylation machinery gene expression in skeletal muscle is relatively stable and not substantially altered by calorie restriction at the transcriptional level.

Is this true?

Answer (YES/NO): NO